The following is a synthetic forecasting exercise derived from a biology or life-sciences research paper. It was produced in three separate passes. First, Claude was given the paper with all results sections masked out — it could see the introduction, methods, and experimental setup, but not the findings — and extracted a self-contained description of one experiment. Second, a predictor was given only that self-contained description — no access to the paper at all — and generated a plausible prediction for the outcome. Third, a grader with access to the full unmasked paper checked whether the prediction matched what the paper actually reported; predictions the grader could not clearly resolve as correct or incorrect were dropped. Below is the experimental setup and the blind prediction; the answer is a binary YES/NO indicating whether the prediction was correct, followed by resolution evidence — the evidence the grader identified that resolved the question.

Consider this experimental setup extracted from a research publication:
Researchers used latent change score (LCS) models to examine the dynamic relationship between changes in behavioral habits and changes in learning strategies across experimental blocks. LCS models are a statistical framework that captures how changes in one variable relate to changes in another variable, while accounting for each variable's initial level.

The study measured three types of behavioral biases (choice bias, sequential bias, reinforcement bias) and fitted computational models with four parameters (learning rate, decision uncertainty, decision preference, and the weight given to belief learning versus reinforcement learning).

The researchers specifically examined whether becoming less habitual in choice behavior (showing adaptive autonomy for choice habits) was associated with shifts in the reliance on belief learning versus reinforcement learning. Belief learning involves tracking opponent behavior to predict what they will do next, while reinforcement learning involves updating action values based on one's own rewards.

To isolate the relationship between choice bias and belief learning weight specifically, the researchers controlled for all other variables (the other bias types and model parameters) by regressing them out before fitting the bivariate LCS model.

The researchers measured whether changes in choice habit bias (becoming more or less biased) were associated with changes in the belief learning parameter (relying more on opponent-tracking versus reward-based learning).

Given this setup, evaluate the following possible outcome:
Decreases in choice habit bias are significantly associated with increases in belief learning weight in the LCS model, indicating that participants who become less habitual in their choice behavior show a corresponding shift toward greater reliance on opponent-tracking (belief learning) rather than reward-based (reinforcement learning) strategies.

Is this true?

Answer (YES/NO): YES